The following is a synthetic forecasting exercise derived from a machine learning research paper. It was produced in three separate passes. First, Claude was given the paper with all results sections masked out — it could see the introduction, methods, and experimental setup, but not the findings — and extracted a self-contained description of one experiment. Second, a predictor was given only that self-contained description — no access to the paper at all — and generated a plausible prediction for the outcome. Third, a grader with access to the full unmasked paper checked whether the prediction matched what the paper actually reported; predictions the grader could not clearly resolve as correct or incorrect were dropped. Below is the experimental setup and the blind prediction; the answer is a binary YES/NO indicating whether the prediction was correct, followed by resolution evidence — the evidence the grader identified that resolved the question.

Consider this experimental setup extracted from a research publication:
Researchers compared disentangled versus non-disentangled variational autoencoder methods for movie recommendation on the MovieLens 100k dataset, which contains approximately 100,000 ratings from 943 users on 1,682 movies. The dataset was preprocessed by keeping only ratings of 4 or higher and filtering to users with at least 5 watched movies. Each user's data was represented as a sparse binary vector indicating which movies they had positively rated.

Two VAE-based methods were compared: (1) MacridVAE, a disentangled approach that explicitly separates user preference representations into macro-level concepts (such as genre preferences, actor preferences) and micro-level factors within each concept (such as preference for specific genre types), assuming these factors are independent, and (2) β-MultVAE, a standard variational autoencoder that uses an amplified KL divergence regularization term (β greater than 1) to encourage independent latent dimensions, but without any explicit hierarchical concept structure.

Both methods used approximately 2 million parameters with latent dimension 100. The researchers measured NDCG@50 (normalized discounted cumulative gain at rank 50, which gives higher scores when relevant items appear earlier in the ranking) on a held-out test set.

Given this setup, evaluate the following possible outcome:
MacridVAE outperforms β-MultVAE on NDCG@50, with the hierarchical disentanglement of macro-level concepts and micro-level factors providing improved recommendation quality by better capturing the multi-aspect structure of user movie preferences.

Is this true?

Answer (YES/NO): YES